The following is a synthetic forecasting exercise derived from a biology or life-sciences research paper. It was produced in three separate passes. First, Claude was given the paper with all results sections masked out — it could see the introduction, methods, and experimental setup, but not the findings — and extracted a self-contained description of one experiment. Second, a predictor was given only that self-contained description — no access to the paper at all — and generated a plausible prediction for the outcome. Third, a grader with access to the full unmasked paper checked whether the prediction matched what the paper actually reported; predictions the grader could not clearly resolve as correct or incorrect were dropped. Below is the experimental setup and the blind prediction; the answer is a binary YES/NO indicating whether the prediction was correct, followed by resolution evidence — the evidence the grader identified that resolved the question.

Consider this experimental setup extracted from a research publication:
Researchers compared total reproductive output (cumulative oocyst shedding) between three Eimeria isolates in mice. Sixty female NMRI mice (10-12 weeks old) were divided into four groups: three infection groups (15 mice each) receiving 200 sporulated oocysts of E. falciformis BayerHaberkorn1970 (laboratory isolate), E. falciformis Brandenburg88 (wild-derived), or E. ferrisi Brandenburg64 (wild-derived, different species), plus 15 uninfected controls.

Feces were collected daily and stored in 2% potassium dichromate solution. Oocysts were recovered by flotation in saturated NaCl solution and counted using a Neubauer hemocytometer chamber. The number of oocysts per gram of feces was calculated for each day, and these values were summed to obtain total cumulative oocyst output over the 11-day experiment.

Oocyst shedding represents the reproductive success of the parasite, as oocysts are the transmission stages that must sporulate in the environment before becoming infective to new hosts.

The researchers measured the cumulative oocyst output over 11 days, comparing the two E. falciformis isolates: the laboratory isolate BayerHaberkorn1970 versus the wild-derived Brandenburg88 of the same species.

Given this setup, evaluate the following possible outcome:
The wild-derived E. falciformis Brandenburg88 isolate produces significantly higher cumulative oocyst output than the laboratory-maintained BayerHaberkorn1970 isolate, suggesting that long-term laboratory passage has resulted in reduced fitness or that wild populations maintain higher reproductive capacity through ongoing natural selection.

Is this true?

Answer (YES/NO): NO